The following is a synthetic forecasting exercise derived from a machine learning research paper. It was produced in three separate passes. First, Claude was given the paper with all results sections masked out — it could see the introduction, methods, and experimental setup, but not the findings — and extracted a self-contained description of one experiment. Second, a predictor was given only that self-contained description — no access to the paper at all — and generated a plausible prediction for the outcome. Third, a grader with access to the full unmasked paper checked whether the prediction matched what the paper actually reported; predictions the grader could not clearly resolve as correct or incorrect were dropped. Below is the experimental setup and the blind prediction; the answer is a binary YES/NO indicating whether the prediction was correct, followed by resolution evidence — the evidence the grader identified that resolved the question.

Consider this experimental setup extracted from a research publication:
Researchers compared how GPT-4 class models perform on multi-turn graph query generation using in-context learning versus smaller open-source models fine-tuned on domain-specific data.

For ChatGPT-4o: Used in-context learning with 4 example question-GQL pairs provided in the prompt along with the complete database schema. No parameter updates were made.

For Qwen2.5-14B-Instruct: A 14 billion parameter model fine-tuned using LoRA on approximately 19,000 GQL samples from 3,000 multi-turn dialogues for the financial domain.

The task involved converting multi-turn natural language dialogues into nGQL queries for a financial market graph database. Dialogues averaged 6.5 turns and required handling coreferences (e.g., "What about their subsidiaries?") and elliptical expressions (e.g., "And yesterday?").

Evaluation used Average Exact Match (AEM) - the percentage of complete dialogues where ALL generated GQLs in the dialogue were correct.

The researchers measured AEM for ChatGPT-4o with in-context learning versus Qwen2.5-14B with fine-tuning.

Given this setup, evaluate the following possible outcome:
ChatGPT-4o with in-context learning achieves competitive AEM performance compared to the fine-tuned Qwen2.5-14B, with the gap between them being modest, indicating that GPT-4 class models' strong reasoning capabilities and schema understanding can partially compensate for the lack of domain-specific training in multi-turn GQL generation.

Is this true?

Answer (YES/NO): NO